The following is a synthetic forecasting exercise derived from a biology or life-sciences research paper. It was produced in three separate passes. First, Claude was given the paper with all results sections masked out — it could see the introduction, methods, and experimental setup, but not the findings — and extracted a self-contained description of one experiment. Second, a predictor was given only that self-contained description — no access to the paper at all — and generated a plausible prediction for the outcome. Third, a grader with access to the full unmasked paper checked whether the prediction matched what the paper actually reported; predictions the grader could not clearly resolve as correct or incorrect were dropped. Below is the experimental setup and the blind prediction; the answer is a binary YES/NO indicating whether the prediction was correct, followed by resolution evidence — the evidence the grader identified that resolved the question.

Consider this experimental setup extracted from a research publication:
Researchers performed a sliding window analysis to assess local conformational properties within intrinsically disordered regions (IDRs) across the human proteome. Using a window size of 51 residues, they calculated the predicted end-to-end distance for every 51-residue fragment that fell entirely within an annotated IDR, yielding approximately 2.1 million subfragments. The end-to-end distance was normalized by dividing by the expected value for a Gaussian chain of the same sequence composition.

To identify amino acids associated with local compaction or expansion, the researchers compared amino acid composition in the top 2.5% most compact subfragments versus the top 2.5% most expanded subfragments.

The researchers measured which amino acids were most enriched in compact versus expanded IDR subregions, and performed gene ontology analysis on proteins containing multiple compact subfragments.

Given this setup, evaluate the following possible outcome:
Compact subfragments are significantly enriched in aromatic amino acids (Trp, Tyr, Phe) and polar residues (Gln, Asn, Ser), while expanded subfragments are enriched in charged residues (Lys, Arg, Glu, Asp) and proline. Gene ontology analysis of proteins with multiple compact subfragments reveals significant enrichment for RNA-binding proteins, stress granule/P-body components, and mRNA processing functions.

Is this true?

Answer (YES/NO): NO